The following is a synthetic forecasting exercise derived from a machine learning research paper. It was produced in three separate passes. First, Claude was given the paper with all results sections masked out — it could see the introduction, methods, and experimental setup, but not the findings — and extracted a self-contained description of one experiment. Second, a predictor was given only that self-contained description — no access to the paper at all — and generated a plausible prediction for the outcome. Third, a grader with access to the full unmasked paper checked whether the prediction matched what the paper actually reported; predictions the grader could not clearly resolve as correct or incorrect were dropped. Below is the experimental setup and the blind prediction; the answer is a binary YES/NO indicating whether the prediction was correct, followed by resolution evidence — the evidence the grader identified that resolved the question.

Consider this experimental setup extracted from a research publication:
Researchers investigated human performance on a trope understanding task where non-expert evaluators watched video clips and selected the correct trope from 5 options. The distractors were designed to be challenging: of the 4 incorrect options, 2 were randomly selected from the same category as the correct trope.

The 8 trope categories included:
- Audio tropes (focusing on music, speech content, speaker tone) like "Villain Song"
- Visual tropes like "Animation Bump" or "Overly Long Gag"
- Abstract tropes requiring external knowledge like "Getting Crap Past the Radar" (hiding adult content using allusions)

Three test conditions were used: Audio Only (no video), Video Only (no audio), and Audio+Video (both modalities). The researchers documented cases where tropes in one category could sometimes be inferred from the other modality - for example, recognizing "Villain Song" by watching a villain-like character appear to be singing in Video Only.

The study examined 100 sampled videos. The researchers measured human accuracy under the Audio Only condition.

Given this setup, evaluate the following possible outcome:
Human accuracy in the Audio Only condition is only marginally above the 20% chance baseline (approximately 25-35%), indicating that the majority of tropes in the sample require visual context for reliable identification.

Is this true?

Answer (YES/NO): NO